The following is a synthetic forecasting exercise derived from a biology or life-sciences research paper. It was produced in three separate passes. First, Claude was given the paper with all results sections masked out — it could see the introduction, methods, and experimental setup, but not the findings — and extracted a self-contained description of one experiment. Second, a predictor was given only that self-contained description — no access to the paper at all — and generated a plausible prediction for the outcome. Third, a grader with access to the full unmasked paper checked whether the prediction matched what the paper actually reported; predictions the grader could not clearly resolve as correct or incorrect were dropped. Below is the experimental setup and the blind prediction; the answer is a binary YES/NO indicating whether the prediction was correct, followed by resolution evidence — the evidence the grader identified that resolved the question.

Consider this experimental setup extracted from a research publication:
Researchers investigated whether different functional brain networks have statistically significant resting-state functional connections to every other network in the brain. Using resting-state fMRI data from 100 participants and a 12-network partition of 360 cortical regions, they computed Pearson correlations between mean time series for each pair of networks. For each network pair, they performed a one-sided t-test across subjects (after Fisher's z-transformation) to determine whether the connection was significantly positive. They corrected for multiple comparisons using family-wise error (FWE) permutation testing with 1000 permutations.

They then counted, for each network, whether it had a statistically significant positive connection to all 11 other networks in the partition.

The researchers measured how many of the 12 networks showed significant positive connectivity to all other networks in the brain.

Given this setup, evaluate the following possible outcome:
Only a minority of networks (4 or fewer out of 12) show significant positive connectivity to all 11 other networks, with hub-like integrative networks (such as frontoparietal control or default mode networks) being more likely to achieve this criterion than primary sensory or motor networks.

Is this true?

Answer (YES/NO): NO